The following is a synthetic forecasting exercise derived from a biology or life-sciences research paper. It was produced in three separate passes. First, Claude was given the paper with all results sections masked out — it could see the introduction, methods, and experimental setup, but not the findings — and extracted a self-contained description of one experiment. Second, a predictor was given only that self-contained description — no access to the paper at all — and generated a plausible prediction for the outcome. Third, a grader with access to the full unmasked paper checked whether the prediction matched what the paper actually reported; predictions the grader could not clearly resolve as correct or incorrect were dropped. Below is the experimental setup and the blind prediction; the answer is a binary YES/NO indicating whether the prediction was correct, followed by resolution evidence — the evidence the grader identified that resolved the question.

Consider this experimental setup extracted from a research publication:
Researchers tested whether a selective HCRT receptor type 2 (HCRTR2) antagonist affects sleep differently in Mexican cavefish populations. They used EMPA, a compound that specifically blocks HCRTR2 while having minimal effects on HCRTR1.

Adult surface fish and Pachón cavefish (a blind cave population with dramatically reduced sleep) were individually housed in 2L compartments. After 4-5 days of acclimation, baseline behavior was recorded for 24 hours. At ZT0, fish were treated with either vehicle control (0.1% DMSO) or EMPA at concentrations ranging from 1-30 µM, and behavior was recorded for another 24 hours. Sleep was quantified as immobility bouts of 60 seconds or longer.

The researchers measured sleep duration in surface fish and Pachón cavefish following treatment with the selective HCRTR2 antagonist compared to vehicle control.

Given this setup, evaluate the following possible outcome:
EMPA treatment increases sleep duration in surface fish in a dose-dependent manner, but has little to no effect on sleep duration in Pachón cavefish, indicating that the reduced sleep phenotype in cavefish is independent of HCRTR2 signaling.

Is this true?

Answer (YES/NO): NO